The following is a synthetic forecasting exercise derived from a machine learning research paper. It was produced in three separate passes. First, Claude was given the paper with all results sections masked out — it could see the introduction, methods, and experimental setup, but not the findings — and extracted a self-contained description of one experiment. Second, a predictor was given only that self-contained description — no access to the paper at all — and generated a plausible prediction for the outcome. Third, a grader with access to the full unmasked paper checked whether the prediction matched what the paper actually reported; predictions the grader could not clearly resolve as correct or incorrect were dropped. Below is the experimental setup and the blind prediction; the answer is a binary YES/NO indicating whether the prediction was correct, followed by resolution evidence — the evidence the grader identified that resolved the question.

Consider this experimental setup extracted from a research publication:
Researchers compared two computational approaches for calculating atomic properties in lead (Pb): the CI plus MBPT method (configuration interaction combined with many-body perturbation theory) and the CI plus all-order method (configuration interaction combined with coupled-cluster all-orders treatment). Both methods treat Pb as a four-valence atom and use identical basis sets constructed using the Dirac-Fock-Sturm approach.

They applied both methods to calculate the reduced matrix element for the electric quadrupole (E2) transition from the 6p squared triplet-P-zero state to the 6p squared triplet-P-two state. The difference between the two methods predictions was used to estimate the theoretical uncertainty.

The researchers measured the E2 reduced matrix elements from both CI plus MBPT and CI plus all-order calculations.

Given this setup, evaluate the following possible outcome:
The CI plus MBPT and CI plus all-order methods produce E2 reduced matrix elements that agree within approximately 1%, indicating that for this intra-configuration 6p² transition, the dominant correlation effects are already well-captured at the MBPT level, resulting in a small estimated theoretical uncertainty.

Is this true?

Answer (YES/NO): YES